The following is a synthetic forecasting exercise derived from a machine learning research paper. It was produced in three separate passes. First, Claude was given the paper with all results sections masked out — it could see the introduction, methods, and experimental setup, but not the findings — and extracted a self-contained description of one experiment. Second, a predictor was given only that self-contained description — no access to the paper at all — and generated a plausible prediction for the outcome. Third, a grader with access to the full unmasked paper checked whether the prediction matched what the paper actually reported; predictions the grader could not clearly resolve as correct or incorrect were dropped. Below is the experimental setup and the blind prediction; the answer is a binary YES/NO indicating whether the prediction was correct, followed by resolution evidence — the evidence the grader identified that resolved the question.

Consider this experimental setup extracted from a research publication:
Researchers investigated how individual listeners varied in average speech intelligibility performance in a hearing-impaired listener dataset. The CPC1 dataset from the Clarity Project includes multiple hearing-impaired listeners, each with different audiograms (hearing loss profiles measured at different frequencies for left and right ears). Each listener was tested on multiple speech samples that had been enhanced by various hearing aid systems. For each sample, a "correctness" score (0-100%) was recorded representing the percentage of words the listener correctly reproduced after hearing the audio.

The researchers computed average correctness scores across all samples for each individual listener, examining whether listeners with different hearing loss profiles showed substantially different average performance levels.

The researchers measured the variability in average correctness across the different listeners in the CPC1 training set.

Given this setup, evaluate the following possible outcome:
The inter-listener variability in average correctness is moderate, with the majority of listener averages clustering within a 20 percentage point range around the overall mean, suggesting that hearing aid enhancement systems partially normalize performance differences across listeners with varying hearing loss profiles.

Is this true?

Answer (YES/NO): NO